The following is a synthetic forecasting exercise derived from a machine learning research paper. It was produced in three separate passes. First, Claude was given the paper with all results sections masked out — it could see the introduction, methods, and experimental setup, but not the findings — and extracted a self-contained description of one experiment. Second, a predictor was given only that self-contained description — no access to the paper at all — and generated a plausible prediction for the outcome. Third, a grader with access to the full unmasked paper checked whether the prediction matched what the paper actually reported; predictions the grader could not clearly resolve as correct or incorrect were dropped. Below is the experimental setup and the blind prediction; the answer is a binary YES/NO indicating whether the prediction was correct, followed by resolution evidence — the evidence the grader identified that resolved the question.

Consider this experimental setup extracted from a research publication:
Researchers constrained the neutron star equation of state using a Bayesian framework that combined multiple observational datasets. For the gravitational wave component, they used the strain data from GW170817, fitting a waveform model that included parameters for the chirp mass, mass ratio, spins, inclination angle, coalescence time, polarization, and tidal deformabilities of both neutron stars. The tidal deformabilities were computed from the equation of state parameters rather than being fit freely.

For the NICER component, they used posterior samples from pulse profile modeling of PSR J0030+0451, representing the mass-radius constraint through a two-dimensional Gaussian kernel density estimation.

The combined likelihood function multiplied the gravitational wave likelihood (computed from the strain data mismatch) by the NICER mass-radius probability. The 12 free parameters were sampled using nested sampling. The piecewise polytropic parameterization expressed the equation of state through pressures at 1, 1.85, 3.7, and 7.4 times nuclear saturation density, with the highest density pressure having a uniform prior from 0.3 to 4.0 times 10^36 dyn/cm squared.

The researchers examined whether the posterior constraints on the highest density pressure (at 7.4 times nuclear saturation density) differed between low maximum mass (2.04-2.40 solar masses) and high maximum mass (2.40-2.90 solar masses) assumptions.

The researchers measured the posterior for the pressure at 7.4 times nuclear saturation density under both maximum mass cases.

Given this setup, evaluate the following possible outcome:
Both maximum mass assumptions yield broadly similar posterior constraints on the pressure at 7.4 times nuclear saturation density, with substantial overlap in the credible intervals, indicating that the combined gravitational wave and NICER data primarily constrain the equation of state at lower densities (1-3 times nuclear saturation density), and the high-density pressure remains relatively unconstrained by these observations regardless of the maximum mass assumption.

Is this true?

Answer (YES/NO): YES